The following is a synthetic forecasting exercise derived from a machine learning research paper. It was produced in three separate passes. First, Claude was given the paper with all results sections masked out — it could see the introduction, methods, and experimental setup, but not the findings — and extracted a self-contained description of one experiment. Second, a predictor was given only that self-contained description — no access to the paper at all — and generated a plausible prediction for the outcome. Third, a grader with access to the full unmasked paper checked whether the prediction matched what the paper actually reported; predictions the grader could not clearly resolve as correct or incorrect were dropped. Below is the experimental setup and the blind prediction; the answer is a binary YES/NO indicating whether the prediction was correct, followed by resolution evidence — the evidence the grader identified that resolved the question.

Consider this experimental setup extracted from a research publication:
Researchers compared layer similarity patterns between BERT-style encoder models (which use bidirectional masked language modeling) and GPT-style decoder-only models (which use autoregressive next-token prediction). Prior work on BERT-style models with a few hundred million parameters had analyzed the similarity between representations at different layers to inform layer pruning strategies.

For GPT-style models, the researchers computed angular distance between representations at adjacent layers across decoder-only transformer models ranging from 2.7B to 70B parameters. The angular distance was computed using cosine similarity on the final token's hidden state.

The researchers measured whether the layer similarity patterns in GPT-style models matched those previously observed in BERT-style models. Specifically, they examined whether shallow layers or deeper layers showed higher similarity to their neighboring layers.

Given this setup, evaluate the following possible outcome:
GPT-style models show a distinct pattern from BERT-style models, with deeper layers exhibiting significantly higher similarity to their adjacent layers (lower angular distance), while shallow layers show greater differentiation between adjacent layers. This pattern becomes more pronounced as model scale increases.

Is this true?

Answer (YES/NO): NO